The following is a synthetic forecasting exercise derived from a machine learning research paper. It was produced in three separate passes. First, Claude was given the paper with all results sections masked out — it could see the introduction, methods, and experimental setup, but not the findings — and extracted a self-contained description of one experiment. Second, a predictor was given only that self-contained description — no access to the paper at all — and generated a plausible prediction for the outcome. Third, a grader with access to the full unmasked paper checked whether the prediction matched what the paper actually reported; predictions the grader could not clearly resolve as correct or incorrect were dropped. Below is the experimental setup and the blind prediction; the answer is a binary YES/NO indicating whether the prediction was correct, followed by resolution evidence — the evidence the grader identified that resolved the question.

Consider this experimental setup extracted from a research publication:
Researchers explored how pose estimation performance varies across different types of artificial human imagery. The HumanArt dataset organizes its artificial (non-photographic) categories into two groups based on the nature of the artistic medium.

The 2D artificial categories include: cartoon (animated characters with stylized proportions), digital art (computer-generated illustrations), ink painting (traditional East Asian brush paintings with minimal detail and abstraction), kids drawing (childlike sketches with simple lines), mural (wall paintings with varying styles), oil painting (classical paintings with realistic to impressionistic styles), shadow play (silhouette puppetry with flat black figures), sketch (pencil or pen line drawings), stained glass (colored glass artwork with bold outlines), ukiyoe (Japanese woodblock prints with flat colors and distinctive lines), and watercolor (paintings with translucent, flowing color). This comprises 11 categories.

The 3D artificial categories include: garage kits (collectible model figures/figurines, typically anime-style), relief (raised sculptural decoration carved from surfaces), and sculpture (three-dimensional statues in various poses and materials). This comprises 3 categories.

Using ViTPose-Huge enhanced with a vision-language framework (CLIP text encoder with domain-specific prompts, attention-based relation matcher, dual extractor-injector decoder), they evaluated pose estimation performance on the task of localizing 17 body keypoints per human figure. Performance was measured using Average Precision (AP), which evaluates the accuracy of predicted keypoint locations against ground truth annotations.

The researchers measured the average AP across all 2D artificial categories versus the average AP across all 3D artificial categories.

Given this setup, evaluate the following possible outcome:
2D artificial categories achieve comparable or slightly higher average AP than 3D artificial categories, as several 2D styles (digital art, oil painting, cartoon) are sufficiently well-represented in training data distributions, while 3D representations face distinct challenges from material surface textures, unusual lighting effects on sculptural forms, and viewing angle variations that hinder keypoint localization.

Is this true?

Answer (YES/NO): NO